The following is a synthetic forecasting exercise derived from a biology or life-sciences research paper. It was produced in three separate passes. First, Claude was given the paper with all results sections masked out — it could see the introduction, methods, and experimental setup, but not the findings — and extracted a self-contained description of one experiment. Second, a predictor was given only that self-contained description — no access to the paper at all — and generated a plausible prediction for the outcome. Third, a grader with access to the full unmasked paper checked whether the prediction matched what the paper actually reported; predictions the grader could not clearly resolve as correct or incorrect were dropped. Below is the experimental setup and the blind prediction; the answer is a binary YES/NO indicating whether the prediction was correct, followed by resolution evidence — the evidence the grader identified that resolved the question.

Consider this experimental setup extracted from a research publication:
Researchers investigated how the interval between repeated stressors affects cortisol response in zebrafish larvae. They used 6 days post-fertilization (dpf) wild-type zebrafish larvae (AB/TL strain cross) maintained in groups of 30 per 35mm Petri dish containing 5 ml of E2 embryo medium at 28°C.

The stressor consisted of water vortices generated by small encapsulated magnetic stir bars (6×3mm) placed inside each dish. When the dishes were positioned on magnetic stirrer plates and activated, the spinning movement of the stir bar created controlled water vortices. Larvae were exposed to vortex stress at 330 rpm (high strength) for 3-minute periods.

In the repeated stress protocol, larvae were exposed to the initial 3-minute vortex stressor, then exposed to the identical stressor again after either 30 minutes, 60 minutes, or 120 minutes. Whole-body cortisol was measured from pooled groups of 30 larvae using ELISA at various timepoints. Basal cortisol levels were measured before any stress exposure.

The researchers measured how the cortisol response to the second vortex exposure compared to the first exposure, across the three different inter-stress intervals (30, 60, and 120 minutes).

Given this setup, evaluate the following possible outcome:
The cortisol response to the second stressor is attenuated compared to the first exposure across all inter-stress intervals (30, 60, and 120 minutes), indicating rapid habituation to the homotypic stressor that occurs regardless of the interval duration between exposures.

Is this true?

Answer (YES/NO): NO